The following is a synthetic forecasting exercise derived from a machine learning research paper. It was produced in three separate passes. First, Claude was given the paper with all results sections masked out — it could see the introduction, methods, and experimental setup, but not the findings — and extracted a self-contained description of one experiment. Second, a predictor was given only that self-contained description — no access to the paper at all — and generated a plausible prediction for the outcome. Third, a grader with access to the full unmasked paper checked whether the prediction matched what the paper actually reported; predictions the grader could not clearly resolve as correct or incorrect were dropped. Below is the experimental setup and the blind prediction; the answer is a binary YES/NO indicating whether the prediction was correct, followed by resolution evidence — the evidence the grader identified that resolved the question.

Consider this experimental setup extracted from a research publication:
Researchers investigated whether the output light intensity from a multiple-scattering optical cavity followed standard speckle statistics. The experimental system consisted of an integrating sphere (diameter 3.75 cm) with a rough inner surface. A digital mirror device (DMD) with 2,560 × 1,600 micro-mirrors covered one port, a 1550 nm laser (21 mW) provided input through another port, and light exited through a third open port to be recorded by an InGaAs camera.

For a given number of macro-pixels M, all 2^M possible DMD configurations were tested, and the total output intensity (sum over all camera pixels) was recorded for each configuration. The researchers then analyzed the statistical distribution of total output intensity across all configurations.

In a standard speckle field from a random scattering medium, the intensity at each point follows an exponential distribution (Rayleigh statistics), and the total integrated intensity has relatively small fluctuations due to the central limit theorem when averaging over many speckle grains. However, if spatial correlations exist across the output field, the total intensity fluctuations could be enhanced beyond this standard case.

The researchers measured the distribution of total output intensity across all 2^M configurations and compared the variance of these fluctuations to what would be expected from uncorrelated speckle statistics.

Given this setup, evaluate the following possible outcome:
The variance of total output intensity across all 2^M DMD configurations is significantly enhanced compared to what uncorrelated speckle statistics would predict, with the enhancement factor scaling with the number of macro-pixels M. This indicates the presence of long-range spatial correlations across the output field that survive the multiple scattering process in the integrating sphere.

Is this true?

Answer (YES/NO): YES